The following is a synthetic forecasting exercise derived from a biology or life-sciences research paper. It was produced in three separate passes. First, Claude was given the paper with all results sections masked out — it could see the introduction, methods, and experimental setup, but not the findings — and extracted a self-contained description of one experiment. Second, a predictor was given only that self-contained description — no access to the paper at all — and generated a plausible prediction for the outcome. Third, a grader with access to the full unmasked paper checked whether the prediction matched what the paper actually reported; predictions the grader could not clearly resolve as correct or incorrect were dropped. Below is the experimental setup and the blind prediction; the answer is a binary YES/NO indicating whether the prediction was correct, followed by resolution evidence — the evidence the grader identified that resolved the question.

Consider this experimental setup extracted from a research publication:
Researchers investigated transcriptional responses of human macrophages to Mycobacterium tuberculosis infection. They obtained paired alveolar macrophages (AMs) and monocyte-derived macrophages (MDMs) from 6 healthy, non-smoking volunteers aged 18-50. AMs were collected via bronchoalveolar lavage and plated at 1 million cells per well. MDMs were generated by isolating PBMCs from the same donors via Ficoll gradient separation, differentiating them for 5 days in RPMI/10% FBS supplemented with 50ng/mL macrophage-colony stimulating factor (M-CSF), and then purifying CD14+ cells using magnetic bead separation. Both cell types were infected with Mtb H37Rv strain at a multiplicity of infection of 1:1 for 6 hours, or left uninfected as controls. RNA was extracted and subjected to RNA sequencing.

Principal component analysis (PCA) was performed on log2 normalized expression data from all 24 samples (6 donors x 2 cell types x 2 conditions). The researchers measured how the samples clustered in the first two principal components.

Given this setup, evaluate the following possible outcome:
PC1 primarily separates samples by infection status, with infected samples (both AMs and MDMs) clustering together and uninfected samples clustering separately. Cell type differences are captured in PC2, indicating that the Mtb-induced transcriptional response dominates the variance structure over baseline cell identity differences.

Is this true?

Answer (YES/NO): NO